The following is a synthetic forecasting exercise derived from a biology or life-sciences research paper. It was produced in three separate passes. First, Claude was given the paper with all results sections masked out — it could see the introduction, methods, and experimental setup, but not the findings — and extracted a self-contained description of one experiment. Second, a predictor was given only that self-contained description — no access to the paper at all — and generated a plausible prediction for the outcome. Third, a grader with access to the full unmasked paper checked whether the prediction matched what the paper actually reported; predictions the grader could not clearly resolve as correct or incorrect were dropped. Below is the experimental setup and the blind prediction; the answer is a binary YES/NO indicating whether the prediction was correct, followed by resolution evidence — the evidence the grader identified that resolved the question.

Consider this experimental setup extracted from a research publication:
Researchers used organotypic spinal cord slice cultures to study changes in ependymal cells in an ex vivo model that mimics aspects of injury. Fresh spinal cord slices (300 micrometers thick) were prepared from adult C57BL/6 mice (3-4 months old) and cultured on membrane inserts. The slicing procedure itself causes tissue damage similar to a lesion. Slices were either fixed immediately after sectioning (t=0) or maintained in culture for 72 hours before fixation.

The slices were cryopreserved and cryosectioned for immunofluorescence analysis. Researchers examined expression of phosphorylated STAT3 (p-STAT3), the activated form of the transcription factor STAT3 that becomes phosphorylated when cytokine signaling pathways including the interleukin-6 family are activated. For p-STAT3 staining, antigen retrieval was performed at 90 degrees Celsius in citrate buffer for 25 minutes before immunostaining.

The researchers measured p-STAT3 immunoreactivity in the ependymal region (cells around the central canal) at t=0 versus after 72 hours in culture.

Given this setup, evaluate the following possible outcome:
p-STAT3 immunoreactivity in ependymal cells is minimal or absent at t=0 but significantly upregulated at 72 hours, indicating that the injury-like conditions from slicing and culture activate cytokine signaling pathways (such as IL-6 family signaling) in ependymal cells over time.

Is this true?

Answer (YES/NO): NO